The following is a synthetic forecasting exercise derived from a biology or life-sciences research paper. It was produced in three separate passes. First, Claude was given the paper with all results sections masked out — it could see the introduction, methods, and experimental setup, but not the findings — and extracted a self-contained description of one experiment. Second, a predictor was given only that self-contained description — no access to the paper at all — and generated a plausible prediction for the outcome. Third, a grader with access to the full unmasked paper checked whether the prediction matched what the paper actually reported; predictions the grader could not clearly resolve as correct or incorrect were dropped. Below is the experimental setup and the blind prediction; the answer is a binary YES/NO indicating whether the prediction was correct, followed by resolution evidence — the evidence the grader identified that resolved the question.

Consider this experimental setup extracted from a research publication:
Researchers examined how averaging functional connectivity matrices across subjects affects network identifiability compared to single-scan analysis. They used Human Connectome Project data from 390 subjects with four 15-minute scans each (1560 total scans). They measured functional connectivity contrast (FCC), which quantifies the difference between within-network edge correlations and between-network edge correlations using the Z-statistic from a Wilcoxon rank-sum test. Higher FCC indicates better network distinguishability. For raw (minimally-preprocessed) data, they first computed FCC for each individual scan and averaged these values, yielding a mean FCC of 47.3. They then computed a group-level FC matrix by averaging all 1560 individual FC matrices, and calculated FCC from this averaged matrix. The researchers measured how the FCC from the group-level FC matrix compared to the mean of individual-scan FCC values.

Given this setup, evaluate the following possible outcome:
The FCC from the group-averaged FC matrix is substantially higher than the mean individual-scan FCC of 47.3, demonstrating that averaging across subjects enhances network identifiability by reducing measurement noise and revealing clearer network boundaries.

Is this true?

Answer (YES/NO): YES